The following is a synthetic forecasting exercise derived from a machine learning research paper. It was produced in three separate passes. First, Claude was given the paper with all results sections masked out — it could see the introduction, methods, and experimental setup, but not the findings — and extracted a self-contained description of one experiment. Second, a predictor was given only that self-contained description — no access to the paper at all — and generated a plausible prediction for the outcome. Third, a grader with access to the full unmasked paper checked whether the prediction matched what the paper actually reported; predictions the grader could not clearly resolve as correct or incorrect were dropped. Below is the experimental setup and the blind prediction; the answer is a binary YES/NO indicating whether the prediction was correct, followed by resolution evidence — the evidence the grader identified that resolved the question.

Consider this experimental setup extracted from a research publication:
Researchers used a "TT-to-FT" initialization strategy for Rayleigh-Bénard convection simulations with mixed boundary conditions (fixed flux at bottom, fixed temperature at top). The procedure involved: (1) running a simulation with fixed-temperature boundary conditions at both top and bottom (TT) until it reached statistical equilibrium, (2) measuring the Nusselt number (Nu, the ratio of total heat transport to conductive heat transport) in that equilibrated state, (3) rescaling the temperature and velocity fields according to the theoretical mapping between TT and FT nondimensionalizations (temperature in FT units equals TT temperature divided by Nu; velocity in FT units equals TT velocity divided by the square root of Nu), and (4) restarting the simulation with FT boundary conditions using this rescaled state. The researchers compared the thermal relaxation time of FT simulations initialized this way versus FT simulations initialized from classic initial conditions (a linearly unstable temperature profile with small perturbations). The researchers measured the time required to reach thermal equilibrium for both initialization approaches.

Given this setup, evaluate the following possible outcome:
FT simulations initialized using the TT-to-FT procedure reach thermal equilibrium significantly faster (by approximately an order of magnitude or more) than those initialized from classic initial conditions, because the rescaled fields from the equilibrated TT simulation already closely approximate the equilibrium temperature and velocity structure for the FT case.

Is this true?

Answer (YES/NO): YES